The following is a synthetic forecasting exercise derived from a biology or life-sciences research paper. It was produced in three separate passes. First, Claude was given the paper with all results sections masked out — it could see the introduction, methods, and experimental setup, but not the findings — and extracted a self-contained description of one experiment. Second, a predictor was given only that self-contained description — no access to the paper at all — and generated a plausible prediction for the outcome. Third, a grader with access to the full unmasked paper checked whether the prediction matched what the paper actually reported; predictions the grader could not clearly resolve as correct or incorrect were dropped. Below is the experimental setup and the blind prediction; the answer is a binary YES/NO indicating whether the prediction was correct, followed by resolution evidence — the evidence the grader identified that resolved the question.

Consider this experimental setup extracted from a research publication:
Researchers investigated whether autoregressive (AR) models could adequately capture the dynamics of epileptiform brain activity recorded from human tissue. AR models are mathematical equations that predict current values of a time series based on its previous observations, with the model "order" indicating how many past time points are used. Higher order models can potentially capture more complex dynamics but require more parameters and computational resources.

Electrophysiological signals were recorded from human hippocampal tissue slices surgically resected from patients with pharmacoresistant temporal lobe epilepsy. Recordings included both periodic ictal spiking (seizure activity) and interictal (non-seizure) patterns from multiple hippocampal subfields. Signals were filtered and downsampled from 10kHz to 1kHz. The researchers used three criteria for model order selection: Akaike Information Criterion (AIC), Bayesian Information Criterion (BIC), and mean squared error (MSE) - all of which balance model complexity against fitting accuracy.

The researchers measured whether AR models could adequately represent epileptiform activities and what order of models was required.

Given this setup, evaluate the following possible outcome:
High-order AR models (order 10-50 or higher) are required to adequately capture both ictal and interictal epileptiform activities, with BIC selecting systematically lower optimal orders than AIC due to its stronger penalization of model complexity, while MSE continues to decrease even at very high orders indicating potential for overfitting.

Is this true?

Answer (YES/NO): NO